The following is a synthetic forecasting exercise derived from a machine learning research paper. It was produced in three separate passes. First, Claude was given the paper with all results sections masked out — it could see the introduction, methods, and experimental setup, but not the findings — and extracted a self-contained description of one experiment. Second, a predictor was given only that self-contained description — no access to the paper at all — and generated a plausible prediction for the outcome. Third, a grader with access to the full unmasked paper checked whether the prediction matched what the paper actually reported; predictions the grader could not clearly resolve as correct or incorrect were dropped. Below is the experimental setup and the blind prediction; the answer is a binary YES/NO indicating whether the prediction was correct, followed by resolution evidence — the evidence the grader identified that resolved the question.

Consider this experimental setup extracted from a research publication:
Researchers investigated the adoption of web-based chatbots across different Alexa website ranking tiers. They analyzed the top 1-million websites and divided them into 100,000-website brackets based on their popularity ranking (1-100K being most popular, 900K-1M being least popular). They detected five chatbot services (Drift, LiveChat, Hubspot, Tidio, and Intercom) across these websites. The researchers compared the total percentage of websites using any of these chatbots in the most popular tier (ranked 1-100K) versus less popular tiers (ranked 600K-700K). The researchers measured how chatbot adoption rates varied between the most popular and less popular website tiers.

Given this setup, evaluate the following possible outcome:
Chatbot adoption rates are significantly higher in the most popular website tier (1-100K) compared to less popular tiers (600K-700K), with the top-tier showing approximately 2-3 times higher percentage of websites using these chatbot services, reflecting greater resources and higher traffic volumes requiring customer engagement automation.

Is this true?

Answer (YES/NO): YES